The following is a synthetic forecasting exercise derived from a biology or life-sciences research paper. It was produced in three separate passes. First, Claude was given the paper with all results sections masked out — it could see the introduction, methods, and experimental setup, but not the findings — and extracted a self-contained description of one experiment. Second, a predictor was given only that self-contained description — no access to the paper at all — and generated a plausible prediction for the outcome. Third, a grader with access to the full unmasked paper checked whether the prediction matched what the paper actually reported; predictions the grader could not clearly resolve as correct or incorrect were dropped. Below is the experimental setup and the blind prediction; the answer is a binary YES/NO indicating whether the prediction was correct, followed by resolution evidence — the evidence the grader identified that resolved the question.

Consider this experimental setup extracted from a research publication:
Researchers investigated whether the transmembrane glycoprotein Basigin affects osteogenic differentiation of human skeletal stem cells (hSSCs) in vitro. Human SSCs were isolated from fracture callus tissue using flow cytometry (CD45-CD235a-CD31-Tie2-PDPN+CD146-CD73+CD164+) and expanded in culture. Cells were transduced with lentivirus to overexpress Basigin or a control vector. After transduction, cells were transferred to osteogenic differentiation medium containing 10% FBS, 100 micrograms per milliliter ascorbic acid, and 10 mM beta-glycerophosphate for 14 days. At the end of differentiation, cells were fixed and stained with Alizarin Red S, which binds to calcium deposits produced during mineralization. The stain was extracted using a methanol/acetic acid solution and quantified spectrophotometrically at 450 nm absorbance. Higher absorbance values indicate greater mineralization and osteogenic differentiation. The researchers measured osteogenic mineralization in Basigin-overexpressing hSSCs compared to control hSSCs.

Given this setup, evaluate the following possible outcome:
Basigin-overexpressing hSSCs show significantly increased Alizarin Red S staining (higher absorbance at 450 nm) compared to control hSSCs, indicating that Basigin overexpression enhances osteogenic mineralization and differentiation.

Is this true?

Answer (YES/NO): NO